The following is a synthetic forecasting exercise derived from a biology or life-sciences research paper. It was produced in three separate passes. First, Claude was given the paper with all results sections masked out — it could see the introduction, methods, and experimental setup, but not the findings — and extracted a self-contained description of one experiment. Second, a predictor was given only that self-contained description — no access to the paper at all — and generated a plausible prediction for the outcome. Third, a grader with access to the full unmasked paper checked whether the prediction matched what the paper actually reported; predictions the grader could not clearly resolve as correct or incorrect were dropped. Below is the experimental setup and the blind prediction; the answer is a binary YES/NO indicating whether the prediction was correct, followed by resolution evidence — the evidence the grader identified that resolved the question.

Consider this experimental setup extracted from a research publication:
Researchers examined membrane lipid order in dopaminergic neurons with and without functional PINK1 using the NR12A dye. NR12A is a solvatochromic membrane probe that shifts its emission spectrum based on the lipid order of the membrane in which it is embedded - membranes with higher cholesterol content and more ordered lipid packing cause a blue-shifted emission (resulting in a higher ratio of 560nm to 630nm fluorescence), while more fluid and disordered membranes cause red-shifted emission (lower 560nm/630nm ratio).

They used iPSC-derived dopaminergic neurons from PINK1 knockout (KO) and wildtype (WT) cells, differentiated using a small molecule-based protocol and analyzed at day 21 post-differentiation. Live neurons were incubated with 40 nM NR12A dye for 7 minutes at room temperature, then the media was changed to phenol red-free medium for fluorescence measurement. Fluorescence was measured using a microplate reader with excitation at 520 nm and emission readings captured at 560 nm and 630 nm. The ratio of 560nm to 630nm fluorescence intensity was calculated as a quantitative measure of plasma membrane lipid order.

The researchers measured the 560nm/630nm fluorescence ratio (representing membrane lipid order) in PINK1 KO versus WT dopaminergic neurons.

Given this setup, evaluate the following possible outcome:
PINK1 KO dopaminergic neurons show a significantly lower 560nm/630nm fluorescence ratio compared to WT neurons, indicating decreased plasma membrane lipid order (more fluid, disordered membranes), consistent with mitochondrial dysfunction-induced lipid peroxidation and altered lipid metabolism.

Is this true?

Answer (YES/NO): NO